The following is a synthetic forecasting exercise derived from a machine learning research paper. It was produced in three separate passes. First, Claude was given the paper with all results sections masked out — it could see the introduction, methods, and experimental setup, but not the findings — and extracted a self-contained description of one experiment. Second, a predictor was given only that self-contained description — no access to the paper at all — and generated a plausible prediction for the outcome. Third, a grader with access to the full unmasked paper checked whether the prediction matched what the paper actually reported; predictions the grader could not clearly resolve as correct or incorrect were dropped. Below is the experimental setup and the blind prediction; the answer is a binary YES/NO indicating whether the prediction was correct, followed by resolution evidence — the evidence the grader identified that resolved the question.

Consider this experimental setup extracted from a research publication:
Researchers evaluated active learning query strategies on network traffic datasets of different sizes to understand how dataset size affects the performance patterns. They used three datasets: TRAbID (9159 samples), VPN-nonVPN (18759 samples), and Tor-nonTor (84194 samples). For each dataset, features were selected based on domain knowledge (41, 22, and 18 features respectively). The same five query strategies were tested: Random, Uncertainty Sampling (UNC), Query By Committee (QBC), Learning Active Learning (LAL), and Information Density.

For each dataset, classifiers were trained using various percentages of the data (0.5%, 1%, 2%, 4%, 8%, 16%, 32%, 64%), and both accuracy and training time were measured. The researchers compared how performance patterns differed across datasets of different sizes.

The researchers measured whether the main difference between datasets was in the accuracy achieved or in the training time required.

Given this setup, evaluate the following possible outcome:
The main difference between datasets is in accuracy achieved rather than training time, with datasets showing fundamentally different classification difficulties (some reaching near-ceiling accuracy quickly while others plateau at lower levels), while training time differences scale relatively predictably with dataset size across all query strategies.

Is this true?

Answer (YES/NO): NO